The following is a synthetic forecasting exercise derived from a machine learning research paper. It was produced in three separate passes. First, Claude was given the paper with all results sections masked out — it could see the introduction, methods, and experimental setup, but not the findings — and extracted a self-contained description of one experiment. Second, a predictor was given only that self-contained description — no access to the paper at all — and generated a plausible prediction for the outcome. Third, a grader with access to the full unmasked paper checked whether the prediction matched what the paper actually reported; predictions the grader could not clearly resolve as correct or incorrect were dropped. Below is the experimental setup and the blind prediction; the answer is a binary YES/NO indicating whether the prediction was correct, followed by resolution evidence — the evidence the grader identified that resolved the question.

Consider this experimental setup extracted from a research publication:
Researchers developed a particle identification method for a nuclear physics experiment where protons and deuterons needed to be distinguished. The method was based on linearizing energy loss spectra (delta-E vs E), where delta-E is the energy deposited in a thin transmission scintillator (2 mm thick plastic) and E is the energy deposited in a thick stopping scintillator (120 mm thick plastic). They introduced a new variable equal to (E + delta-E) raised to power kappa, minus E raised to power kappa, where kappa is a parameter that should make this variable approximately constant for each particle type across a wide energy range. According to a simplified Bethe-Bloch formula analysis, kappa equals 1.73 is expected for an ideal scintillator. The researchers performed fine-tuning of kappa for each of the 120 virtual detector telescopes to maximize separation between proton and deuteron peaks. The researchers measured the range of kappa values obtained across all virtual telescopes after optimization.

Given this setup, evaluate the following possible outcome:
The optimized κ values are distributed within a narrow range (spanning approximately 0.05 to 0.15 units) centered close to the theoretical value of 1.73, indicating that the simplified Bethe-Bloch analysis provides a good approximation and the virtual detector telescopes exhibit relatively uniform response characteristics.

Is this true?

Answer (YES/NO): NO